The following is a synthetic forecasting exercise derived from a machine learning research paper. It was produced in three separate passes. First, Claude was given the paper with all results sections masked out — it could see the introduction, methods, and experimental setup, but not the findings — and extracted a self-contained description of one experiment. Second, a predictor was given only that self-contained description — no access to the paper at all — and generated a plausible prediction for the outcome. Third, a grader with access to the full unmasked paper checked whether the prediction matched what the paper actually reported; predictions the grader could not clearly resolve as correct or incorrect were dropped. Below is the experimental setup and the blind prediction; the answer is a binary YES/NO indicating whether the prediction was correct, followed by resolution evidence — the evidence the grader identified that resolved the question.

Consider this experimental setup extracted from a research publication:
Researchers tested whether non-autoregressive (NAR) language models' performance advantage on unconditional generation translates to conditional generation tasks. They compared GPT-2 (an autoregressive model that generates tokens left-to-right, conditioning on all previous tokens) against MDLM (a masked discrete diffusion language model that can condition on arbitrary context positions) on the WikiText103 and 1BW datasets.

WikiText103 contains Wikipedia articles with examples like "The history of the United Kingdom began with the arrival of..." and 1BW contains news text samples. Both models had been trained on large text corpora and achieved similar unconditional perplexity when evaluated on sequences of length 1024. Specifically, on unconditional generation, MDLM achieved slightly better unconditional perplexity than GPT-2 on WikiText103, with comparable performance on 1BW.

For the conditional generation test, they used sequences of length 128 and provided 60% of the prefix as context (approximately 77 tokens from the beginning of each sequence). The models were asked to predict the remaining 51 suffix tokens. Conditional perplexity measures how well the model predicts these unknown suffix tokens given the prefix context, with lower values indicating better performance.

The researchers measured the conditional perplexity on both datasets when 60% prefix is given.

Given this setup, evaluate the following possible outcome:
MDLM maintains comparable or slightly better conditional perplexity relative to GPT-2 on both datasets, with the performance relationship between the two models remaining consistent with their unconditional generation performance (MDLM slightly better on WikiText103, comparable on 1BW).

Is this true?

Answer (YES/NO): NO